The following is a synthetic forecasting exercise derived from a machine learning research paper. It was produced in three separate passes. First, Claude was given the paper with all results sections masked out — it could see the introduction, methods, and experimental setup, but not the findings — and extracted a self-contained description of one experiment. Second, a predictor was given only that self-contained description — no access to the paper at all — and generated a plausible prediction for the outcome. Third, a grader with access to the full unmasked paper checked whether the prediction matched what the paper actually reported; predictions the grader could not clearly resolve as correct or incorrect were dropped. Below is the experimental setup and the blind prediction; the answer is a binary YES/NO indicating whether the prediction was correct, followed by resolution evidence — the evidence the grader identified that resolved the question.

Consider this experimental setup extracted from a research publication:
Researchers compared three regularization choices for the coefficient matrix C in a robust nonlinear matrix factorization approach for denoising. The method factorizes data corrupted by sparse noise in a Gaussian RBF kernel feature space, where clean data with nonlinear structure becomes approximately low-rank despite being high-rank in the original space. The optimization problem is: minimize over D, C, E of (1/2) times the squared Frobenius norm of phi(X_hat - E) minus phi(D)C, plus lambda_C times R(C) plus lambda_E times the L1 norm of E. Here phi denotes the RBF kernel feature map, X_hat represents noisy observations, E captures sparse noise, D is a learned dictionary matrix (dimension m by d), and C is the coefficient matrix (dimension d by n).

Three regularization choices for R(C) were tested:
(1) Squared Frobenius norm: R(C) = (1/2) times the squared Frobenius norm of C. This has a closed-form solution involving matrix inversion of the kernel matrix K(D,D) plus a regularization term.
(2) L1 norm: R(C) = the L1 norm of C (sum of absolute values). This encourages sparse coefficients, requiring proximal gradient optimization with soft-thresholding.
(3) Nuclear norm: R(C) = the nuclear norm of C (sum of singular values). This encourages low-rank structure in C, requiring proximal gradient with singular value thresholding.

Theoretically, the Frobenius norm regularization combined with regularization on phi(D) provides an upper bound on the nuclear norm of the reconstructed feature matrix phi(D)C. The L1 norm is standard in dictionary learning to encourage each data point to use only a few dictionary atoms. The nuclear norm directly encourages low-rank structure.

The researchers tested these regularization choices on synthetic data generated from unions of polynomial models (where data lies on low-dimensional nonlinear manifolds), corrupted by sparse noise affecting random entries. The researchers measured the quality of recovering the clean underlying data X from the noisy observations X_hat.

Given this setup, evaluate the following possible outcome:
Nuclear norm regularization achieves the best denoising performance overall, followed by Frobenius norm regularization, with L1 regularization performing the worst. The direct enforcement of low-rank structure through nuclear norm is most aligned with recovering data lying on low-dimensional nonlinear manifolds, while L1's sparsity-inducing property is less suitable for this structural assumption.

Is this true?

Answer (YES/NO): NO